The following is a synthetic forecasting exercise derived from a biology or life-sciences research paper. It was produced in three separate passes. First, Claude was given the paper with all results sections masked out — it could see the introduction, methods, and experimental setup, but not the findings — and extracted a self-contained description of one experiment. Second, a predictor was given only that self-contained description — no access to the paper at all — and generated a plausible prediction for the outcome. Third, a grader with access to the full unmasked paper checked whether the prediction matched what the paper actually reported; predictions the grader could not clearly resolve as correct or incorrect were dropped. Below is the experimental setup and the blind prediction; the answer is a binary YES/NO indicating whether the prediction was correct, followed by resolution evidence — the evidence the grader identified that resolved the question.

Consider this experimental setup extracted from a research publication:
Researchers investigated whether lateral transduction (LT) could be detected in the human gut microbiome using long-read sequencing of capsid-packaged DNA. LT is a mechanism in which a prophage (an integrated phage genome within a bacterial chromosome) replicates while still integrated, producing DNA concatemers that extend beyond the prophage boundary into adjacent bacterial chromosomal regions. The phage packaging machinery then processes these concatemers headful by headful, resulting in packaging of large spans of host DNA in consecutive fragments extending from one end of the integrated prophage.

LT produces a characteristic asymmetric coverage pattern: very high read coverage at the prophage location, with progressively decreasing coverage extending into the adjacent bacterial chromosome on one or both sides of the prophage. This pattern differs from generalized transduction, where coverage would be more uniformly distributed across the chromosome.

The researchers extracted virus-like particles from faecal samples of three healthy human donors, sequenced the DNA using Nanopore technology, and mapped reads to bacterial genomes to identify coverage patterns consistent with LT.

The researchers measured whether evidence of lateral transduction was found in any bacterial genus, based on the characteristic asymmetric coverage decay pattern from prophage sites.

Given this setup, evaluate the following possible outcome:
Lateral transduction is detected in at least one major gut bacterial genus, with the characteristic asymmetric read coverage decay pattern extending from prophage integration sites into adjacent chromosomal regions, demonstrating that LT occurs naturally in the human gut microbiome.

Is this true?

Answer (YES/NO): YES